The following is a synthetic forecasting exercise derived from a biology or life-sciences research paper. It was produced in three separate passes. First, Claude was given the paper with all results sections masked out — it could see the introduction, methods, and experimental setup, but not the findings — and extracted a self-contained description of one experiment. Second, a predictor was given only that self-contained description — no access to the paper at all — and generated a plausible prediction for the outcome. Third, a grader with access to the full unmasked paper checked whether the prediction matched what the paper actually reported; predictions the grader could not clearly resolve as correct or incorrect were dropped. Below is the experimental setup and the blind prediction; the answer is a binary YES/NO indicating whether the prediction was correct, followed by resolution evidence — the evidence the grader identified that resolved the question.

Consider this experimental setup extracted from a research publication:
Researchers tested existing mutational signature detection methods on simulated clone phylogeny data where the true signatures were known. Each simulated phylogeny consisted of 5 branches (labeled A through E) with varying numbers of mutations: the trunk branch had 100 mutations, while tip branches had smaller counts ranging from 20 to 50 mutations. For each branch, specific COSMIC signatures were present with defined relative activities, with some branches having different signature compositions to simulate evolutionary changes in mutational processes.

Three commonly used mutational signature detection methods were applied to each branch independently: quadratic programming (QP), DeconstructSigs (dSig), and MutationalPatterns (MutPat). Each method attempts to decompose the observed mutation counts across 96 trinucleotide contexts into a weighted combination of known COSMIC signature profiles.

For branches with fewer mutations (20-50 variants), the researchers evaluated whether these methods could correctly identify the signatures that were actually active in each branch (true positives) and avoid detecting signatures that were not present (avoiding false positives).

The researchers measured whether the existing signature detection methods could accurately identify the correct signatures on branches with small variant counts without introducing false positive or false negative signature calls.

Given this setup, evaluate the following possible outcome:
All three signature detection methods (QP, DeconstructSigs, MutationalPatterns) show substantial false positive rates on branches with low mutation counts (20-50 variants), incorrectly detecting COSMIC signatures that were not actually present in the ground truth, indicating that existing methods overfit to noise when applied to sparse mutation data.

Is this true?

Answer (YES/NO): YES